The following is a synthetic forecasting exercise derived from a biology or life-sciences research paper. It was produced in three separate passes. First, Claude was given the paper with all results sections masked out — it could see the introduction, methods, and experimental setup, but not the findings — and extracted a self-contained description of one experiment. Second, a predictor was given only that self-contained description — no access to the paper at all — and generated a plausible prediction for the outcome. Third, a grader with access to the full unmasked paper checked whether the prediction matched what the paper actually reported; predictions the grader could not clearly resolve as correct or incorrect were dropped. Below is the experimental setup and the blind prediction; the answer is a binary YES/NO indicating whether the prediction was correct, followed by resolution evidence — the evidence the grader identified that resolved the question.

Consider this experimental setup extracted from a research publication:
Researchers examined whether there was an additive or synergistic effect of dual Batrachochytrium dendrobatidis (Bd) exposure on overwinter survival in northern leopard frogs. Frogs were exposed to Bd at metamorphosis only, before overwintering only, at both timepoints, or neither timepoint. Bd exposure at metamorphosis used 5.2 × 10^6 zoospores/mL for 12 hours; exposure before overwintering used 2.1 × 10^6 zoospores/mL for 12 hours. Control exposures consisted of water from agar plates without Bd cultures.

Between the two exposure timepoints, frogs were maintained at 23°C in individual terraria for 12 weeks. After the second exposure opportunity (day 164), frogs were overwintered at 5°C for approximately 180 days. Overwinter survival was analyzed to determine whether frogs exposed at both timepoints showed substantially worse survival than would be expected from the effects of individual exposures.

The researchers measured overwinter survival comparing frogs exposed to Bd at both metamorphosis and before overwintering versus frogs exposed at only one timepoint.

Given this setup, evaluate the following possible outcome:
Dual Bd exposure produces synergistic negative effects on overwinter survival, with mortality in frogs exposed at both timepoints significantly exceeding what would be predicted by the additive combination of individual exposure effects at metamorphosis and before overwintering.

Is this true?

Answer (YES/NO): NO